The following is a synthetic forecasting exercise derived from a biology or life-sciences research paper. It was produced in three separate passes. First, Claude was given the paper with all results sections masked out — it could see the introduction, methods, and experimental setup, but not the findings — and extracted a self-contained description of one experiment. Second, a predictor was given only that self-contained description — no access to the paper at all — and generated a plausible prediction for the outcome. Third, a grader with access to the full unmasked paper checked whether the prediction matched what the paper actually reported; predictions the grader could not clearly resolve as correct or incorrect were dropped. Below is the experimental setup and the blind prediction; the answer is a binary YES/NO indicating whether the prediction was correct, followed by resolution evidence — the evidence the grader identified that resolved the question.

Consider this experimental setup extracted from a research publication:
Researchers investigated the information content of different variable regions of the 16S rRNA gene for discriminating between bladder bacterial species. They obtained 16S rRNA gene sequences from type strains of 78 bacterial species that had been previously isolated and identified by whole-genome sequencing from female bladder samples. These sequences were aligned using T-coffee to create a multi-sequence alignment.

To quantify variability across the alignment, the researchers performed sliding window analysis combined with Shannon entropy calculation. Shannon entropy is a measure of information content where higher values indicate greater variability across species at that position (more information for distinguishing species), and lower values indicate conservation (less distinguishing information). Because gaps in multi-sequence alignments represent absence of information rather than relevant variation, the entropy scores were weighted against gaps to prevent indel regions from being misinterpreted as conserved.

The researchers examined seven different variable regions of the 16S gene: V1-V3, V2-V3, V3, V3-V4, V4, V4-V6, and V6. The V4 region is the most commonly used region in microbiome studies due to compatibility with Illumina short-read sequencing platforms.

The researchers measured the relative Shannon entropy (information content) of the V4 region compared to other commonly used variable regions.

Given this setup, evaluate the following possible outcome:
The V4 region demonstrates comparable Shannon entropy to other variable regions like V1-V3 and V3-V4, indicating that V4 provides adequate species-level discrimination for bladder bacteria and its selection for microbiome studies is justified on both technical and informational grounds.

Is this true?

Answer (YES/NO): NO